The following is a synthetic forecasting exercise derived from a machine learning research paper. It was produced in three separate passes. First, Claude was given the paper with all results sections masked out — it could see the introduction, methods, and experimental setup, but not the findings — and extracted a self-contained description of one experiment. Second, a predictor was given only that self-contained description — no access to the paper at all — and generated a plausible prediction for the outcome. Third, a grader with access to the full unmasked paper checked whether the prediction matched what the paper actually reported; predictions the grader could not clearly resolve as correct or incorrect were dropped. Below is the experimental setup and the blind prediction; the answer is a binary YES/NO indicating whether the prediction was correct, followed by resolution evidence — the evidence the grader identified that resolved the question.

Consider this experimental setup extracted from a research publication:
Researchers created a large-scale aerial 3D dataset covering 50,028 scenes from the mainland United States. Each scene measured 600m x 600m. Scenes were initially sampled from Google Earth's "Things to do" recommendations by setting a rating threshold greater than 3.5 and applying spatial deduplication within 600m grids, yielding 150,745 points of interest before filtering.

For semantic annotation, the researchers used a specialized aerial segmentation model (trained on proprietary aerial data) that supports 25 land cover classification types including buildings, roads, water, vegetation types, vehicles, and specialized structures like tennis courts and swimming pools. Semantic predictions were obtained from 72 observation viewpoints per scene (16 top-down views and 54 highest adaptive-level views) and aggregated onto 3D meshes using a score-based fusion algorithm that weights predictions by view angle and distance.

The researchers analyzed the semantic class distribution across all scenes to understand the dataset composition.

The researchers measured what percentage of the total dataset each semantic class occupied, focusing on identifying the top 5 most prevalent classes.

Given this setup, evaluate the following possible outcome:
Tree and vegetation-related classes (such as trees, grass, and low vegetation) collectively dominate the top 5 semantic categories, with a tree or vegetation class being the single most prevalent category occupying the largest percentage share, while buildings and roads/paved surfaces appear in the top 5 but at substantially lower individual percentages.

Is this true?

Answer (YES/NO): YES